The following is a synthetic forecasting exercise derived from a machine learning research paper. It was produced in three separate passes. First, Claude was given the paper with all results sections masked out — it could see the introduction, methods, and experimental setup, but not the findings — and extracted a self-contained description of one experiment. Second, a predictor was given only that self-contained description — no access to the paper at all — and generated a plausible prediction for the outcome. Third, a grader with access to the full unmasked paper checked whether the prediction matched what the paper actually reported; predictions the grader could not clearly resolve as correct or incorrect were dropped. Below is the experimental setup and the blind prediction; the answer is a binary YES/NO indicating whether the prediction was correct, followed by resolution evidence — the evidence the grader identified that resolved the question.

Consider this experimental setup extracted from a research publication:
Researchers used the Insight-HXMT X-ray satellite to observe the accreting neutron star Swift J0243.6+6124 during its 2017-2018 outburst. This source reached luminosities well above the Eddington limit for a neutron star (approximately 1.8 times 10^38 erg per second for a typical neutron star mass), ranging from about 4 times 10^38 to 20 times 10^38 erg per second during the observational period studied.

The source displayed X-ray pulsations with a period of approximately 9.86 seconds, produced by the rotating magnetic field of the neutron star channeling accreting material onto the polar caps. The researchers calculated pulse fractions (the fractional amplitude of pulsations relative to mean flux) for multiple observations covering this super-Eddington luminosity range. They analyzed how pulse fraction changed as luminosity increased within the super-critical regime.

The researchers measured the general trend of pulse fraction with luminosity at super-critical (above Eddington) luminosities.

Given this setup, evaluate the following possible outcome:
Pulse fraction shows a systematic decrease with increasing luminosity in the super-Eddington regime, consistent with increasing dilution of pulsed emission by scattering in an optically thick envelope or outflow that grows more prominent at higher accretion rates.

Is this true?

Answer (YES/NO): NO